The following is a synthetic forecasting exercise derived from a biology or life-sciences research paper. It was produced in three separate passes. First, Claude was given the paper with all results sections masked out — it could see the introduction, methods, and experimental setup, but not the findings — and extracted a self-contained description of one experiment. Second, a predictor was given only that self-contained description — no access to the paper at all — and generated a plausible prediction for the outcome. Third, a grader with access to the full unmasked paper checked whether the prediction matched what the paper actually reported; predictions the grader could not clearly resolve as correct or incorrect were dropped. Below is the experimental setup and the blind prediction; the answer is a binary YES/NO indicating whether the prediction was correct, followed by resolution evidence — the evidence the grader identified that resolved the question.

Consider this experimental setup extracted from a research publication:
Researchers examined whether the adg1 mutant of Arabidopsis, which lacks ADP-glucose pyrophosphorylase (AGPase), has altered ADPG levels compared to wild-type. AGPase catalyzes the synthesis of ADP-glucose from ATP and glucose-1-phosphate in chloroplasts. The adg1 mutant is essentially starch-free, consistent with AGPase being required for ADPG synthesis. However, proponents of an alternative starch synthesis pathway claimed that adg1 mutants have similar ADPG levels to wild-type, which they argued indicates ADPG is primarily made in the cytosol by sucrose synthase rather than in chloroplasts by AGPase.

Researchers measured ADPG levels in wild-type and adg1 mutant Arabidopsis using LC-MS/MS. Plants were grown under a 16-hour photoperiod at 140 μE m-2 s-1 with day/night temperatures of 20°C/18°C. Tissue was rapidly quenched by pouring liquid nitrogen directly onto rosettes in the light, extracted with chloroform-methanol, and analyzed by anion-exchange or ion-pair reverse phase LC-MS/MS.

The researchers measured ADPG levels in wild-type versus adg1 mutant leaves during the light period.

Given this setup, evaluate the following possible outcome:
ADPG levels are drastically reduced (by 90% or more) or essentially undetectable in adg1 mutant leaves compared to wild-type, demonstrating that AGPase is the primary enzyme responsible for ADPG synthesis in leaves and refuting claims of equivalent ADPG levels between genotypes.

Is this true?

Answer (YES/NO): YES